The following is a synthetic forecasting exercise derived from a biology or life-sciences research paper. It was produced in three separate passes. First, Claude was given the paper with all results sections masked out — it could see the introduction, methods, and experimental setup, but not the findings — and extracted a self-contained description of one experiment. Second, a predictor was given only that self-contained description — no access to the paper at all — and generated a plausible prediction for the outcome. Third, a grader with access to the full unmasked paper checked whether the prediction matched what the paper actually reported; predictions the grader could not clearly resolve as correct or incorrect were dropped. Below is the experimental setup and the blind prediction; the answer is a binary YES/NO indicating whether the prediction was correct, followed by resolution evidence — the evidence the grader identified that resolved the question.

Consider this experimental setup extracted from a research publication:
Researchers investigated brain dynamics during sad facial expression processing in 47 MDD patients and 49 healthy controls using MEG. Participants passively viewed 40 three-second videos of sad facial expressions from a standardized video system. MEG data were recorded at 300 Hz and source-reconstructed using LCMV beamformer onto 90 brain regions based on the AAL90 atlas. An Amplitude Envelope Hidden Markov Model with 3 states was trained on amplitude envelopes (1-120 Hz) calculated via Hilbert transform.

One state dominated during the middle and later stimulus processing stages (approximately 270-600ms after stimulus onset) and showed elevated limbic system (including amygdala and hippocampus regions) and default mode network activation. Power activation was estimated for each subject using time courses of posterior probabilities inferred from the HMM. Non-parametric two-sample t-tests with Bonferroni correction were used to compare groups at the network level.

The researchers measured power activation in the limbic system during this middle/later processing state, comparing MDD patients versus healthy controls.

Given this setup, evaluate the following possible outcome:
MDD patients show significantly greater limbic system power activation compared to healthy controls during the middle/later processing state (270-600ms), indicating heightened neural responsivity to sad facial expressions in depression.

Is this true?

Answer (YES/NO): YES